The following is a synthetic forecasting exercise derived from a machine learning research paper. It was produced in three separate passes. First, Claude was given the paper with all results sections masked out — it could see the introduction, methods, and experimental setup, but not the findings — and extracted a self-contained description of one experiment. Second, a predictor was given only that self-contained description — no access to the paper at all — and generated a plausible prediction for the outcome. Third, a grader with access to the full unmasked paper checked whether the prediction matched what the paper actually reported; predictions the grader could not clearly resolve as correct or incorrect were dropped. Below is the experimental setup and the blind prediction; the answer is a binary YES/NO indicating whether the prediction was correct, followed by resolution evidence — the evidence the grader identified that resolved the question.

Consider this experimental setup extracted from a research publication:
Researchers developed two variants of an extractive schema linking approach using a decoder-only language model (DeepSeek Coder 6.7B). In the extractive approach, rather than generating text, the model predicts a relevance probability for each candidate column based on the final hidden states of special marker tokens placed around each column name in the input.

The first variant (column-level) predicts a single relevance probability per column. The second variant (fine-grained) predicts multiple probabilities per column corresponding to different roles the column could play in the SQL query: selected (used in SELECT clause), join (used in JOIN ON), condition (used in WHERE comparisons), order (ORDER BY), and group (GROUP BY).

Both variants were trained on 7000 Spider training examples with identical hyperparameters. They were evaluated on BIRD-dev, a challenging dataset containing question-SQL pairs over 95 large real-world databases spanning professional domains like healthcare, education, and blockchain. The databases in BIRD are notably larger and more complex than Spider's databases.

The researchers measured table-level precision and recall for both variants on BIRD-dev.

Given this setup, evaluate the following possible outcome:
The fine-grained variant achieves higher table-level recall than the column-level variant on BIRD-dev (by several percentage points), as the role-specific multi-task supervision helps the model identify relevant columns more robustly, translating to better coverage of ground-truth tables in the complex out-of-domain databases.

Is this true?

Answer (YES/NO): NO